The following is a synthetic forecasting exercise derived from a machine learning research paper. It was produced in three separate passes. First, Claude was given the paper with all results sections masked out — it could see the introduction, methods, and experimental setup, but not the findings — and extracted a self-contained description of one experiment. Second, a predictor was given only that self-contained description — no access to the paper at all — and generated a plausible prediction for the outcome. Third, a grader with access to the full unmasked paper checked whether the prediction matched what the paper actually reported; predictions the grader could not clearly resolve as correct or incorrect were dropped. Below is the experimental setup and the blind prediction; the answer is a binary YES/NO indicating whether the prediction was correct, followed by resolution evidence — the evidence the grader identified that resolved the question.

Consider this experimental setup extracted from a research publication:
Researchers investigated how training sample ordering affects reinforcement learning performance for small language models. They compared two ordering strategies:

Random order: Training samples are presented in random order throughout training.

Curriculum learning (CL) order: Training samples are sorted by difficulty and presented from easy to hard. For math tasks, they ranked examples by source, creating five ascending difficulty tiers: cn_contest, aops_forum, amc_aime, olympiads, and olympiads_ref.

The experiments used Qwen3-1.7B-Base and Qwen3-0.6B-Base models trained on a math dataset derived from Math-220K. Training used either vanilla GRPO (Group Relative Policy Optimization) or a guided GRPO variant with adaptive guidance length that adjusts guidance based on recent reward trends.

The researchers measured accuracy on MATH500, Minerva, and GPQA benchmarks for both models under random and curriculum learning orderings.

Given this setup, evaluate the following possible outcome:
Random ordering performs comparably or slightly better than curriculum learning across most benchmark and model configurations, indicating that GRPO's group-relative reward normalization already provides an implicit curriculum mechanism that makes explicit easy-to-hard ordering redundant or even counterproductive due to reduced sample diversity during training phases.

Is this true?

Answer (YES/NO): NO